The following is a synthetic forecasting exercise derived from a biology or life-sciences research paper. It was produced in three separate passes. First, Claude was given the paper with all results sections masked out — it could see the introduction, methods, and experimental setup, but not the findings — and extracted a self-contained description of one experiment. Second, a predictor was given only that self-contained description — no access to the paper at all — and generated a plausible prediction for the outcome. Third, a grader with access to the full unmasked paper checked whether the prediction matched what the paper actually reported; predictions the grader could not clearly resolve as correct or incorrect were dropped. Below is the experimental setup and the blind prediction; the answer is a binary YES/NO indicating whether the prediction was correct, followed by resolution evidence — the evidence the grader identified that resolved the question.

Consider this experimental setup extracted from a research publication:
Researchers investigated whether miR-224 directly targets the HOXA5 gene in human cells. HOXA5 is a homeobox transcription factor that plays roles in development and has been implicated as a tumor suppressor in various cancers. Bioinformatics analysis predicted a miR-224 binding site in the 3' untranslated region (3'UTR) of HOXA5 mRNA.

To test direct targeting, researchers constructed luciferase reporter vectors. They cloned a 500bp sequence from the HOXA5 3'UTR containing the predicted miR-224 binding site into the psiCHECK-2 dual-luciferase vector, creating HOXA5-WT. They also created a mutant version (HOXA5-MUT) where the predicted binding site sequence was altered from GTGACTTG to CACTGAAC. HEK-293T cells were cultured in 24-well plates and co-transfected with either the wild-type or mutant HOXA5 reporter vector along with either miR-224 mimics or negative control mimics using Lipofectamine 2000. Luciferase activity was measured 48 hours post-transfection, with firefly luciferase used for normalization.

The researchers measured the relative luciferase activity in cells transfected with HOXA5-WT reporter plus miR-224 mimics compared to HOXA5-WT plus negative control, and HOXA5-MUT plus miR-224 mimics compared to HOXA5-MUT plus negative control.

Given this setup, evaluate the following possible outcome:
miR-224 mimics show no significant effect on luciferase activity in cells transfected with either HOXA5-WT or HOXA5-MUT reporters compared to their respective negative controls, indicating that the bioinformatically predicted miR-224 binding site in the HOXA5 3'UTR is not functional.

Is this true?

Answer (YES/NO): NO